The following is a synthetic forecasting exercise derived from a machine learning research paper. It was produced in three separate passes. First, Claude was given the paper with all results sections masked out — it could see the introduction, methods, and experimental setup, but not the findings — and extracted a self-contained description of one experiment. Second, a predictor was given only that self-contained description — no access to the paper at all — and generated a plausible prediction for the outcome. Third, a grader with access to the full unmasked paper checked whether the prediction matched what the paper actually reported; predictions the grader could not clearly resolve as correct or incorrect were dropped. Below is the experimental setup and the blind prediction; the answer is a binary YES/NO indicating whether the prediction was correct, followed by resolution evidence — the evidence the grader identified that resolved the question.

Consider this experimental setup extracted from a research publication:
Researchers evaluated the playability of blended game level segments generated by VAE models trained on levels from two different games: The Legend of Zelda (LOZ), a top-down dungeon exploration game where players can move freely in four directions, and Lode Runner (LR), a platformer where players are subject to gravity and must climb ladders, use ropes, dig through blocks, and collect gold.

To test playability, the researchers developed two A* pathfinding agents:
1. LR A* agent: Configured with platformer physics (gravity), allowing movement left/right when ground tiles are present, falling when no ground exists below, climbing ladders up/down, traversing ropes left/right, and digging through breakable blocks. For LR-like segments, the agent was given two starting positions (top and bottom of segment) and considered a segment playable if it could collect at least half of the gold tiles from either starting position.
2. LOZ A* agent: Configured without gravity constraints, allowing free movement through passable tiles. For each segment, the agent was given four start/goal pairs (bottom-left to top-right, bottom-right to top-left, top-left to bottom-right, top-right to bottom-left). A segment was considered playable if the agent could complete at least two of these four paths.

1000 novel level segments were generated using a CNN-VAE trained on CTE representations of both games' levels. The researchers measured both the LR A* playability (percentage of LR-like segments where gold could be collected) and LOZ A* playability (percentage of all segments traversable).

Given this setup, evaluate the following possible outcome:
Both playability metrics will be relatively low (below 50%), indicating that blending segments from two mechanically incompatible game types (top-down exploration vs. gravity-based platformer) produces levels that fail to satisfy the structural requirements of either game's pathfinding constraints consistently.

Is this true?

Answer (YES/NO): NO